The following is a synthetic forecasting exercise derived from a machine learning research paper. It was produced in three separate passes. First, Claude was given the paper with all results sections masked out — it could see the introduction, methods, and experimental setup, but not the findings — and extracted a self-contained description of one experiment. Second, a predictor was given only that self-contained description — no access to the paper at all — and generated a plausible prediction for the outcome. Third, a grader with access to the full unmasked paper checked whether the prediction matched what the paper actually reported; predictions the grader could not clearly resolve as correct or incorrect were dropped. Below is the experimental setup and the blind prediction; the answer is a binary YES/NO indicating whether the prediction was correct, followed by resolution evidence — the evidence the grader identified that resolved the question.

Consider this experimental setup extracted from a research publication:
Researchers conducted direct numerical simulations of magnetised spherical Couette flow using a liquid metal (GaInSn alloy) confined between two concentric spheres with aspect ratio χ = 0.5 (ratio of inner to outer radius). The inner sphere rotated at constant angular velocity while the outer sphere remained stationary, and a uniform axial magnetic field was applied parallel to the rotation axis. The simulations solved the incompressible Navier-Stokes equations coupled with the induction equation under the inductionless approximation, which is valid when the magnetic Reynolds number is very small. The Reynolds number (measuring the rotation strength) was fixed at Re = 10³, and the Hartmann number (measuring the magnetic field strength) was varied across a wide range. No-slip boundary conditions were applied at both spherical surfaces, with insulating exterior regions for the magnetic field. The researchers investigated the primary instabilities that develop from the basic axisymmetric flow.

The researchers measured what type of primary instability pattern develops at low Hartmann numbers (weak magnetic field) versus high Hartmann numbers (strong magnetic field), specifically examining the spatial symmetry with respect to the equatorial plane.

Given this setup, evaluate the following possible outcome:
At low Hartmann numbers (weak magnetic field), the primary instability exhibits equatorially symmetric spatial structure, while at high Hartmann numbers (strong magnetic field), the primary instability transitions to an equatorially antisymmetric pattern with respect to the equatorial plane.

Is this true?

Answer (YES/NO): NO